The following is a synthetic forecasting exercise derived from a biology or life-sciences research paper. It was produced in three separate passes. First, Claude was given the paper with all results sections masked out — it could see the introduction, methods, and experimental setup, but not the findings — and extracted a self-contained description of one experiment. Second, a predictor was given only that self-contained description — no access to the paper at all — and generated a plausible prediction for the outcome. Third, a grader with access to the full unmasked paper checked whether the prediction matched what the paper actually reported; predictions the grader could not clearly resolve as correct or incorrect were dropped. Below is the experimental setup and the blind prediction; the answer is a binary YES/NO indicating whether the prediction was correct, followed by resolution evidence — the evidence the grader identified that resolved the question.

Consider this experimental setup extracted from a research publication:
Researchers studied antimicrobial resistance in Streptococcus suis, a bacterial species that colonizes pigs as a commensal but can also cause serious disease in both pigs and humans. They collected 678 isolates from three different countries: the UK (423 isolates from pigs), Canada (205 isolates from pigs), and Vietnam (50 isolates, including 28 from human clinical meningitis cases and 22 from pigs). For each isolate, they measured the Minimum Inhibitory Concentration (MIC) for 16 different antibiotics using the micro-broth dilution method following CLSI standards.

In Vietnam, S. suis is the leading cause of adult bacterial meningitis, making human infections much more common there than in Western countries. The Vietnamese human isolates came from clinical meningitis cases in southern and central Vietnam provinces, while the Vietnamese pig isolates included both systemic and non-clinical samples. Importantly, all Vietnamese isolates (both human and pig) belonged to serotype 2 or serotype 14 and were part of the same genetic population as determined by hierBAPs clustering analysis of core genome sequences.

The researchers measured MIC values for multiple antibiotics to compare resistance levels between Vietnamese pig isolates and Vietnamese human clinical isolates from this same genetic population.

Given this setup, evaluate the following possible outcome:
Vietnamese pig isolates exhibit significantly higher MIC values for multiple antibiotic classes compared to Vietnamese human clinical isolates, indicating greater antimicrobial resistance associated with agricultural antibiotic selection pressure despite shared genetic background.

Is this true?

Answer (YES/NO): NO